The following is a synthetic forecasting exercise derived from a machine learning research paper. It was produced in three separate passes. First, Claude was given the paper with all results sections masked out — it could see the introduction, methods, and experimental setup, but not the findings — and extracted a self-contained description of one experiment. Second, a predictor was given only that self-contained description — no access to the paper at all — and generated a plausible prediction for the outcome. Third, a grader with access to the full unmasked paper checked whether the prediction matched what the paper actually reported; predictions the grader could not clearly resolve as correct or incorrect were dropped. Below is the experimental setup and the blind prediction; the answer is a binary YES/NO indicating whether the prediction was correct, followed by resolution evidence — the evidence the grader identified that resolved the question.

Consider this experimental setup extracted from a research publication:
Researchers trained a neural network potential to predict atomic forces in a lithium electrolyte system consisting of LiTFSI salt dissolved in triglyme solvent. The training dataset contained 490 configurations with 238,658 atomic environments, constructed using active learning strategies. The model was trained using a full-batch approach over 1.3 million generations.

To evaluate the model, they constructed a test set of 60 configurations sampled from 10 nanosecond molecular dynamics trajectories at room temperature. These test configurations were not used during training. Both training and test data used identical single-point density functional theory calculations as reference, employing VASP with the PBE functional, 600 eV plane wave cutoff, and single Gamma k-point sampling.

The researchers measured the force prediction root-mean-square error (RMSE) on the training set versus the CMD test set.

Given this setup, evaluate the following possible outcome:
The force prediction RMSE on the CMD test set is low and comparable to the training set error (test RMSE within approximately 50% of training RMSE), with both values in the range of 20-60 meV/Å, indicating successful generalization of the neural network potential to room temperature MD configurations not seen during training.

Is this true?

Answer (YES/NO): NO